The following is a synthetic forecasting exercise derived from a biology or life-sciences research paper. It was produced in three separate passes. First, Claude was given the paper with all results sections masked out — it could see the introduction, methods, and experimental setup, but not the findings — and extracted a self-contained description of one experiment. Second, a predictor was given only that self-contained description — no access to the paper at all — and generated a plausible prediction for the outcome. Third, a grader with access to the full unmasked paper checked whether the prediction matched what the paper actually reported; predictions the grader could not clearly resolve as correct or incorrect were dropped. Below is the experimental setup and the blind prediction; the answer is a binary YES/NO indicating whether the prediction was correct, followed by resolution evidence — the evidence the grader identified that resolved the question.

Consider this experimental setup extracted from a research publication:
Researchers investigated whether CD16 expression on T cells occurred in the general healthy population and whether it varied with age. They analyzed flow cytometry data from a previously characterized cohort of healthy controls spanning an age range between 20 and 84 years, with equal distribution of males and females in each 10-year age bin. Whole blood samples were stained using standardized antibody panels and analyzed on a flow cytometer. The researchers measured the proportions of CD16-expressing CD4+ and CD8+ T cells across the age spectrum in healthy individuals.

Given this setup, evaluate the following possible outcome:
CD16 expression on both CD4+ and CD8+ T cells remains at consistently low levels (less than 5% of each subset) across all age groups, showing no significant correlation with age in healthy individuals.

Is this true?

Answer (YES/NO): NO